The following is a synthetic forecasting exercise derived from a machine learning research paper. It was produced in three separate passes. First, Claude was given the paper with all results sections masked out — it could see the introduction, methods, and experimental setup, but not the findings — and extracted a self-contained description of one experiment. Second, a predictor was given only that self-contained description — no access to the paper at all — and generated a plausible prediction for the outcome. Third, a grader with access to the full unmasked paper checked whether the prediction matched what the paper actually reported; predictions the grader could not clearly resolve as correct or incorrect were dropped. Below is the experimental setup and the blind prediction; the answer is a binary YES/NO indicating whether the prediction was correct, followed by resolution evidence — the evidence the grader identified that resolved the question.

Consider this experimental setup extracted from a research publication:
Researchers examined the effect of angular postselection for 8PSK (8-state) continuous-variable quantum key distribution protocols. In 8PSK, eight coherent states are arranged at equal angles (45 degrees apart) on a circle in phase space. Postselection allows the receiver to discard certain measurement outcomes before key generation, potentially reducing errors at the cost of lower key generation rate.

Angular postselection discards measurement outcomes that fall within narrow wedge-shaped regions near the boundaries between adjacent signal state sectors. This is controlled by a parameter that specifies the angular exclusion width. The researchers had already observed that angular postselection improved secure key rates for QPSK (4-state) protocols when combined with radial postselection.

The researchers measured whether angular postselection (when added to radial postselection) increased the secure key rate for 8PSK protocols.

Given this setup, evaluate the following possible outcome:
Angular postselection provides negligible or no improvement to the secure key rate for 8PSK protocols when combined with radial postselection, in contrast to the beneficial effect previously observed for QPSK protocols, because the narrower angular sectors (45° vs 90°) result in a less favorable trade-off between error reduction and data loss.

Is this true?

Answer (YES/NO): YES